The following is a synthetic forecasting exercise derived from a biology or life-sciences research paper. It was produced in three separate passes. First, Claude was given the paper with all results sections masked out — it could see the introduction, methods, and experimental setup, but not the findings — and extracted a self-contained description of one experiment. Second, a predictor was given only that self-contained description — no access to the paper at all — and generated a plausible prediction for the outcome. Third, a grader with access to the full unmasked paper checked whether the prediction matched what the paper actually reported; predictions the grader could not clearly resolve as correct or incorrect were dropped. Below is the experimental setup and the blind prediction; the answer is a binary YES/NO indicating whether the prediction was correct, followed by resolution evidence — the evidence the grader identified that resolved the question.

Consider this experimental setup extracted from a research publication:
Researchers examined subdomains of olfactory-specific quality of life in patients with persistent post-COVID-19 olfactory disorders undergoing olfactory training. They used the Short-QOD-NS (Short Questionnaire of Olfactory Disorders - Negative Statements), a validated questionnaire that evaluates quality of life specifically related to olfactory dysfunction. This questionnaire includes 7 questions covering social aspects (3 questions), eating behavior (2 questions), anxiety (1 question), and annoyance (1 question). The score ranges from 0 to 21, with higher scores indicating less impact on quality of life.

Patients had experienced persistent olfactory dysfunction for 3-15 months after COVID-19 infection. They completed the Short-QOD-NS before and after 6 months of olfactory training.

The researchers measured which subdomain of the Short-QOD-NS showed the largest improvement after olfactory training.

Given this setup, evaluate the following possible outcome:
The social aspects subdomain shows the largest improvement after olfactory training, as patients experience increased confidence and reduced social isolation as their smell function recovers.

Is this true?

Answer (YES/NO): YES